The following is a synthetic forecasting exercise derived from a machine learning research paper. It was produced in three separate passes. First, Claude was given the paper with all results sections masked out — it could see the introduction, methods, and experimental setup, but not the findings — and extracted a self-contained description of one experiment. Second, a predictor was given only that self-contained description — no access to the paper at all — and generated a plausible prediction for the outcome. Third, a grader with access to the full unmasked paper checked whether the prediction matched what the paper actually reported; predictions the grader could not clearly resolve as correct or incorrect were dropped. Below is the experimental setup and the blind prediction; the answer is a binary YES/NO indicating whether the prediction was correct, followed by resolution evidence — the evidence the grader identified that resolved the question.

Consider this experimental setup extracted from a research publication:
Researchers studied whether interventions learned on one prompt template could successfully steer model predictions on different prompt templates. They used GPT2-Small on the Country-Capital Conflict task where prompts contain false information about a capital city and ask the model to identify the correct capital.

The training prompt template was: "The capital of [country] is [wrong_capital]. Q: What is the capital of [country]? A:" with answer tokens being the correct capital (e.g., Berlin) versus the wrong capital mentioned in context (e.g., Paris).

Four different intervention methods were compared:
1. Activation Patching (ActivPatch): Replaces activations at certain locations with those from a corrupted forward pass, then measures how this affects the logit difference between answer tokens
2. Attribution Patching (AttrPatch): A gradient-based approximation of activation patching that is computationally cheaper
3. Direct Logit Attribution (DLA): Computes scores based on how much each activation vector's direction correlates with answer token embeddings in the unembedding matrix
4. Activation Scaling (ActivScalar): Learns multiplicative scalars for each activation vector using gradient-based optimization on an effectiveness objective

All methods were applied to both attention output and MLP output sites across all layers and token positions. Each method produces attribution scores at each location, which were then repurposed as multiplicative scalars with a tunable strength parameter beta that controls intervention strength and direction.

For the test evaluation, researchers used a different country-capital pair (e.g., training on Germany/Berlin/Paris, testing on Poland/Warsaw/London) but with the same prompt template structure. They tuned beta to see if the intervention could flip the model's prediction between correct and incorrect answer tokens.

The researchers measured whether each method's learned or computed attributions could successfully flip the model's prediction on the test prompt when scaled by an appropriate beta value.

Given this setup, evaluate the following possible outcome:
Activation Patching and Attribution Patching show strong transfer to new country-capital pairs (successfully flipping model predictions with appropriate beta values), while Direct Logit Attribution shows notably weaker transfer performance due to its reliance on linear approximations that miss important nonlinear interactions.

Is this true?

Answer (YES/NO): YES